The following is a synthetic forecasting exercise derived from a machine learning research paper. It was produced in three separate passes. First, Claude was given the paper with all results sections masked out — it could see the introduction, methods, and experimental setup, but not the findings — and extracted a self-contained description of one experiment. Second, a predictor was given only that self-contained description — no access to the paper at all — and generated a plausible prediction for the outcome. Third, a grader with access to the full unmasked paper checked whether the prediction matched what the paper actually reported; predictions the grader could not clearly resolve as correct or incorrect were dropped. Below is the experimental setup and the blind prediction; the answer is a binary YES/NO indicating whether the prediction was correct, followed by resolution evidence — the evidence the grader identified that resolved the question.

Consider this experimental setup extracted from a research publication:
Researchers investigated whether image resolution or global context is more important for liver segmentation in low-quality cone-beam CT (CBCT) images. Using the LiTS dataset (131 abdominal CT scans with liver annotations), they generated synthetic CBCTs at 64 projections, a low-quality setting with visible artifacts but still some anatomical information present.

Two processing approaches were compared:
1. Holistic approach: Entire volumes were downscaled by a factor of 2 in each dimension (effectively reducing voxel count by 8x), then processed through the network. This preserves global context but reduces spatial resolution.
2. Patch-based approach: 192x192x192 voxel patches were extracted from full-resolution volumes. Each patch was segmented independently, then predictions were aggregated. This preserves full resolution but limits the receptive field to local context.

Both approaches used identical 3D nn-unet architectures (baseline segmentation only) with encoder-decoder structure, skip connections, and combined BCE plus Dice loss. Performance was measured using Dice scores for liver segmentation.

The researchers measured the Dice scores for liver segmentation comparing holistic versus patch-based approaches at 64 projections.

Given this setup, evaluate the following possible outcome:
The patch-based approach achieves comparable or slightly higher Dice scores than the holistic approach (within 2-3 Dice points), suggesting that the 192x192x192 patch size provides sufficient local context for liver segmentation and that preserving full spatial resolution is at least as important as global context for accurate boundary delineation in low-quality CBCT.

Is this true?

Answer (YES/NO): NO